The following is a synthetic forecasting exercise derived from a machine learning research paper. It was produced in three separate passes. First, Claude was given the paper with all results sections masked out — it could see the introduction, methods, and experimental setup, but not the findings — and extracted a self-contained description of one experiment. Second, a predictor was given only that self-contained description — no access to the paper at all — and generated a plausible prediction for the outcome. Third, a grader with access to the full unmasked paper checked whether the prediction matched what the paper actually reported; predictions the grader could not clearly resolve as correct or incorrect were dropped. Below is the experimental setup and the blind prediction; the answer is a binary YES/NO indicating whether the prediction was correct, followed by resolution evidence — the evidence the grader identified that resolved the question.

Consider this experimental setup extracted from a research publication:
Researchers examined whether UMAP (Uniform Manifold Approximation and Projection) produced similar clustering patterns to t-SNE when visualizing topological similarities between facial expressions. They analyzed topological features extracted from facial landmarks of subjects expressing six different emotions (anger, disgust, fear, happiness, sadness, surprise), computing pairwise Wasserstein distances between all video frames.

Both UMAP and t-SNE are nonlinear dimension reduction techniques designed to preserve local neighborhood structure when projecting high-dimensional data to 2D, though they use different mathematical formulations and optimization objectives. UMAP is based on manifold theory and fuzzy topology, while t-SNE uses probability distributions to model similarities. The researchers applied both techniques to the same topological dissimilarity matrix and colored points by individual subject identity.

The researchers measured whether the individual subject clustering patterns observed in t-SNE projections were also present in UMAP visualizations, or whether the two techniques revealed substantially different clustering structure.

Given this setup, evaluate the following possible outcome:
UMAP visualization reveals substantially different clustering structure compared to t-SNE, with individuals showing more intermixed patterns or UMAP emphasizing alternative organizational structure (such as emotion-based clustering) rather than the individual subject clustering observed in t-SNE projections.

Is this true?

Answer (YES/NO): NO